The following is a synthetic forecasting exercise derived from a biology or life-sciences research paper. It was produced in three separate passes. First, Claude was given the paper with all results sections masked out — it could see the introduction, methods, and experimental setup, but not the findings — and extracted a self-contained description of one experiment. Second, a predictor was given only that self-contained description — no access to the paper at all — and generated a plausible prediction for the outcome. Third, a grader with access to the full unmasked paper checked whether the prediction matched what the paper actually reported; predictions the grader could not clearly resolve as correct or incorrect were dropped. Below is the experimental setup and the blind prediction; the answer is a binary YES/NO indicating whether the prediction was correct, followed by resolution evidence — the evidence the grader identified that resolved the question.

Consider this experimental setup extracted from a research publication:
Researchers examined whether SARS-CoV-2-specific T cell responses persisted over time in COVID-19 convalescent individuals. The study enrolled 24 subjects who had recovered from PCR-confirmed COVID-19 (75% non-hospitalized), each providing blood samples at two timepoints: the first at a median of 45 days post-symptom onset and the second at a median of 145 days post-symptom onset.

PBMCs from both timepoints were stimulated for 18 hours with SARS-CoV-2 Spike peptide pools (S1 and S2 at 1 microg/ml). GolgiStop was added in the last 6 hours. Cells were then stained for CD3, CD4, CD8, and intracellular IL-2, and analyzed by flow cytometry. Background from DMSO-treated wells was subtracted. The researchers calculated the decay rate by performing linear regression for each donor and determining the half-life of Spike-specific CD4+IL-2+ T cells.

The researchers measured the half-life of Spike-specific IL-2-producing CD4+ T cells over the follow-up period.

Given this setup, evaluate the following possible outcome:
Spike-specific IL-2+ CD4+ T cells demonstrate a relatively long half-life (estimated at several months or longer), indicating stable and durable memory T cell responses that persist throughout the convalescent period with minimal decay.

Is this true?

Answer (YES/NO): YES